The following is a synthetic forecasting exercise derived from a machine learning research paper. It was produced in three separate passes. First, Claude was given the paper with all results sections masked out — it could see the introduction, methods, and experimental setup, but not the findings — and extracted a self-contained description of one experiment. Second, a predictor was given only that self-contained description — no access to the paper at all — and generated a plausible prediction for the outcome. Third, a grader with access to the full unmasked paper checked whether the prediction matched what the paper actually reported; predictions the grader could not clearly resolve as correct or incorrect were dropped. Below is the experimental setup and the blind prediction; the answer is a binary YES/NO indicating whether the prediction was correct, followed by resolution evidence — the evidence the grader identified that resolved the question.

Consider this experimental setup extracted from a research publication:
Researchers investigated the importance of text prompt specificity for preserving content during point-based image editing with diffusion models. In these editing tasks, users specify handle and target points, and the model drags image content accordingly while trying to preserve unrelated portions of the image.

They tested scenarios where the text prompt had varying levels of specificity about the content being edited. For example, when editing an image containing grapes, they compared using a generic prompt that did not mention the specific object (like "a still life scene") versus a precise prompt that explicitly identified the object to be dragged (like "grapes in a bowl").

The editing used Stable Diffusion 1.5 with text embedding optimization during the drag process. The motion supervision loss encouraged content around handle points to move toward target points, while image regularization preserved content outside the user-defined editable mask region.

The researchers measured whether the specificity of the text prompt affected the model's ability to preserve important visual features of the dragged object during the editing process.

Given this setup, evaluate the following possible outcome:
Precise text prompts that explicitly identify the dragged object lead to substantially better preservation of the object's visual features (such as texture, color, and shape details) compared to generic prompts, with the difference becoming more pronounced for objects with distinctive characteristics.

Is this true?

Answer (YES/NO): YES